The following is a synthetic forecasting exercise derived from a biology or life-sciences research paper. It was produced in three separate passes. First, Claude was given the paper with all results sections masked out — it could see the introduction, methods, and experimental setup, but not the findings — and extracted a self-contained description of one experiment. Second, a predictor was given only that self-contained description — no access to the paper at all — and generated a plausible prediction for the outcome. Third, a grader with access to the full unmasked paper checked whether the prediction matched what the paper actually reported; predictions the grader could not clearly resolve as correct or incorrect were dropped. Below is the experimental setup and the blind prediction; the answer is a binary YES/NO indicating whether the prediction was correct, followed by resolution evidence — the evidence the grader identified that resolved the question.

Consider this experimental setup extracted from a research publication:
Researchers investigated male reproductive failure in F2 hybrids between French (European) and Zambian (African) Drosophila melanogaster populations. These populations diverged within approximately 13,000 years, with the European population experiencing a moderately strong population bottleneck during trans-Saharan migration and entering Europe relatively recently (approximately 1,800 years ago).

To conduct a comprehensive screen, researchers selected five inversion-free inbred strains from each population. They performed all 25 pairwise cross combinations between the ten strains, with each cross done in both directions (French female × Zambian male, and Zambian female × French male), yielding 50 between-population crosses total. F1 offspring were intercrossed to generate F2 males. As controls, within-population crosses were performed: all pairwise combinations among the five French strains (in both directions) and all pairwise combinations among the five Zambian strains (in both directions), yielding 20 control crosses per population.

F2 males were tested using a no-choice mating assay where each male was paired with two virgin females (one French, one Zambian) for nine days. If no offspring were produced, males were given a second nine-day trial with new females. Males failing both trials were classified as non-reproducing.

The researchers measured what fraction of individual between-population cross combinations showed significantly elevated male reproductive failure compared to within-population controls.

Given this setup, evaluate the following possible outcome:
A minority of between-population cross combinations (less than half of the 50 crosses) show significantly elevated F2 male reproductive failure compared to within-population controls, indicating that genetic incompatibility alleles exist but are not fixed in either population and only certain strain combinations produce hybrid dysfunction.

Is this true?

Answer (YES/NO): YES